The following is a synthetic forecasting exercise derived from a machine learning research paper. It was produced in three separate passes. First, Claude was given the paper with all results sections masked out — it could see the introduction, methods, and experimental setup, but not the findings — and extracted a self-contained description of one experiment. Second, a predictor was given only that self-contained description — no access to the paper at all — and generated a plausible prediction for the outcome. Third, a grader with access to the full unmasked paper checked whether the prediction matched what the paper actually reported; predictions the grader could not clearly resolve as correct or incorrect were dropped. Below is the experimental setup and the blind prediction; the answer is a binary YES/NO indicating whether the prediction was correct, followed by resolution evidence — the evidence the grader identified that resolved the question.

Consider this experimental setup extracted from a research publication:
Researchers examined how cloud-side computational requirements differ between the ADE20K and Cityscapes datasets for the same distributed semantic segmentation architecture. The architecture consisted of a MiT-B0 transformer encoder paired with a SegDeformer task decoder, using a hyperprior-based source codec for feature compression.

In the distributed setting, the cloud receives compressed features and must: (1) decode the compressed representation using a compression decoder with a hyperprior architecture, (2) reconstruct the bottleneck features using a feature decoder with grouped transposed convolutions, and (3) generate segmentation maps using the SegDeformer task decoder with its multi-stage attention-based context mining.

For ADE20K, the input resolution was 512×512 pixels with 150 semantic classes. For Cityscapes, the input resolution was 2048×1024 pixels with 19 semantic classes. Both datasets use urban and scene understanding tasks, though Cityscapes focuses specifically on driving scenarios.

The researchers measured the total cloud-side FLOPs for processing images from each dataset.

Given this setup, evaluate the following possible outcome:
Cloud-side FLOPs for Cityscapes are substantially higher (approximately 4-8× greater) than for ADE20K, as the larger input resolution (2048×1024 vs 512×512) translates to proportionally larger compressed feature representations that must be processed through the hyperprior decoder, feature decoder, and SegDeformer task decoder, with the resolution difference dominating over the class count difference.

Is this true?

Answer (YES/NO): NO